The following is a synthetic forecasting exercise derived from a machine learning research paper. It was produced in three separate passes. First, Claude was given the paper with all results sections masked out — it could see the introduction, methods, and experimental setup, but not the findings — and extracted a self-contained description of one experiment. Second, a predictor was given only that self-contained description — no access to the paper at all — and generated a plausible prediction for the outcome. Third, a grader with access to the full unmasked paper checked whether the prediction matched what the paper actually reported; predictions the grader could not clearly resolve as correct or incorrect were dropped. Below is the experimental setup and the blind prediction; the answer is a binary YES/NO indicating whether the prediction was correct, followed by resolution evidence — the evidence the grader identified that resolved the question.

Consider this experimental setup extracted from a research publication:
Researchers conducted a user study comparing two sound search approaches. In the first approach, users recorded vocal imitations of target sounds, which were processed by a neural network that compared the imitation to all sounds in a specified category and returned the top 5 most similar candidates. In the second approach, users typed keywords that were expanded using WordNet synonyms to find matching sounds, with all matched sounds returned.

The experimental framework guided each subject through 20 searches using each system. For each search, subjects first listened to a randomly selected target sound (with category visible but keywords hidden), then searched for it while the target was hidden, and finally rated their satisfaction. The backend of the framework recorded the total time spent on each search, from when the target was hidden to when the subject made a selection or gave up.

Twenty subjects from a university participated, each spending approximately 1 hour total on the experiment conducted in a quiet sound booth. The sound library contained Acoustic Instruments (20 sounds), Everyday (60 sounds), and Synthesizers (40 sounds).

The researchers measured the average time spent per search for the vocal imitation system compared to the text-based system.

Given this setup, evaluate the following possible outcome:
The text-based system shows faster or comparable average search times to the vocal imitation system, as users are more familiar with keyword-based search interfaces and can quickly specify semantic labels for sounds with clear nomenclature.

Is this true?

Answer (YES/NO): YES